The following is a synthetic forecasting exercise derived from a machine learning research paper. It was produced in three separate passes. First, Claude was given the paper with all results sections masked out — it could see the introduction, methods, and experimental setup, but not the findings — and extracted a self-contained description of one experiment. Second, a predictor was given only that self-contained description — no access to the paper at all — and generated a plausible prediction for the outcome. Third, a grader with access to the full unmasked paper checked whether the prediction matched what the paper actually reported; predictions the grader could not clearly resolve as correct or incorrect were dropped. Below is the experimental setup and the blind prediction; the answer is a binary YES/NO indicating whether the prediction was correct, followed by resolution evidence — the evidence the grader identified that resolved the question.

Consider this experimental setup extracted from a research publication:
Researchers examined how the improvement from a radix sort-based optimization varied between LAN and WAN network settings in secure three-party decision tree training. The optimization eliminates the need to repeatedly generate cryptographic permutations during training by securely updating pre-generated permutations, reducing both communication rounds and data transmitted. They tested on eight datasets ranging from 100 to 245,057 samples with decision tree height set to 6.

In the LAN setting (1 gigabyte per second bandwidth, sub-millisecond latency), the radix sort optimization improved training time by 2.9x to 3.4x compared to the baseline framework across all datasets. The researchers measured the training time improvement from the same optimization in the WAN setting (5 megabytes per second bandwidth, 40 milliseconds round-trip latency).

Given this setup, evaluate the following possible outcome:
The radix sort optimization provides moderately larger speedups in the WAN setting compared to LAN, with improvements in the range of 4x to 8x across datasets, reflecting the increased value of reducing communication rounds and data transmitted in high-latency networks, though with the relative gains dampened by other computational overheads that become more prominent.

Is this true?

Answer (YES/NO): NO